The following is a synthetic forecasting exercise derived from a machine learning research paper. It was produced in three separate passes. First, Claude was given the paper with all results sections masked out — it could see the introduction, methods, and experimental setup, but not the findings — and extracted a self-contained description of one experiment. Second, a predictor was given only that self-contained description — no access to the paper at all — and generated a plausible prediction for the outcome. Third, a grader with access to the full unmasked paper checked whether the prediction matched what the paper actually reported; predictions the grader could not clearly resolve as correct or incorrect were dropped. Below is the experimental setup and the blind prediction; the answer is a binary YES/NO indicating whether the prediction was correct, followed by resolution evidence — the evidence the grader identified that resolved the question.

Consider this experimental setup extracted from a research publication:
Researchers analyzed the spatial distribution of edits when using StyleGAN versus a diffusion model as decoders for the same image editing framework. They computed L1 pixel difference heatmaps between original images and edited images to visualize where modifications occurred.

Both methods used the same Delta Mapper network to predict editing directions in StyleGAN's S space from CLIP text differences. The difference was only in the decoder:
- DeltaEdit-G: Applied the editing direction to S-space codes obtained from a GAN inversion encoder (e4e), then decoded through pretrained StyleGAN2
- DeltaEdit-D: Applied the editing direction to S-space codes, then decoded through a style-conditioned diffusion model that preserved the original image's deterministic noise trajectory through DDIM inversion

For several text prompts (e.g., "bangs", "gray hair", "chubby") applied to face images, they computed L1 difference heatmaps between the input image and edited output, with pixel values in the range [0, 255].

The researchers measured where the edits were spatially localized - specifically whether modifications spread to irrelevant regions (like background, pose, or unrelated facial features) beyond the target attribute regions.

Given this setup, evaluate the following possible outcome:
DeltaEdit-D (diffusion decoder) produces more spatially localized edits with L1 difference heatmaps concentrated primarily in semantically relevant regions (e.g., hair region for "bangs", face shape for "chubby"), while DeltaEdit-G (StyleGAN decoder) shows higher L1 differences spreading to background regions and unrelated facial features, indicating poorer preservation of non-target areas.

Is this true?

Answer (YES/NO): YES